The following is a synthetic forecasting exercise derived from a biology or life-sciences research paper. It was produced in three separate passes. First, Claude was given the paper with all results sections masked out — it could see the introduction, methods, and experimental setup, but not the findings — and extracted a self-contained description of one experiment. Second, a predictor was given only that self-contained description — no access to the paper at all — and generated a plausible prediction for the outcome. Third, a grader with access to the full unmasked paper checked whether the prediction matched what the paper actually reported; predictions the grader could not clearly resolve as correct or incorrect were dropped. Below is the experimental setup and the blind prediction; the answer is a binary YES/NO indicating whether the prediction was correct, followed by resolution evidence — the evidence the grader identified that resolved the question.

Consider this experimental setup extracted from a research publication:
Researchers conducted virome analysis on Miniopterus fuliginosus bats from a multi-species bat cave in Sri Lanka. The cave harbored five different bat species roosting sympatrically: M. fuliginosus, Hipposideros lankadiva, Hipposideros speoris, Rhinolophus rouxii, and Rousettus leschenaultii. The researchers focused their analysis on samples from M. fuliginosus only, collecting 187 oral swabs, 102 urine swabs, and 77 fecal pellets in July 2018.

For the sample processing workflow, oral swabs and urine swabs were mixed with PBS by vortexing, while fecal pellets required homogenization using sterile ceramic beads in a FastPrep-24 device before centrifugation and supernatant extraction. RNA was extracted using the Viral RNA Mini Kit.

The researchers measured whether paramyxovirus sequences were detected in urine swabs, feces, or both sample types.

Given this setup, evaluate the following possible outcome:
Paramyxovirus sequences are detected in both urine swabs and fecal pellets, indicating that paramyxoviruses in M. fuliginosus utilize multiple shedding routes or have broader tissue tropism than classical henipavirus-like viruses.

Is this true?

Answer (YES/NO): NO